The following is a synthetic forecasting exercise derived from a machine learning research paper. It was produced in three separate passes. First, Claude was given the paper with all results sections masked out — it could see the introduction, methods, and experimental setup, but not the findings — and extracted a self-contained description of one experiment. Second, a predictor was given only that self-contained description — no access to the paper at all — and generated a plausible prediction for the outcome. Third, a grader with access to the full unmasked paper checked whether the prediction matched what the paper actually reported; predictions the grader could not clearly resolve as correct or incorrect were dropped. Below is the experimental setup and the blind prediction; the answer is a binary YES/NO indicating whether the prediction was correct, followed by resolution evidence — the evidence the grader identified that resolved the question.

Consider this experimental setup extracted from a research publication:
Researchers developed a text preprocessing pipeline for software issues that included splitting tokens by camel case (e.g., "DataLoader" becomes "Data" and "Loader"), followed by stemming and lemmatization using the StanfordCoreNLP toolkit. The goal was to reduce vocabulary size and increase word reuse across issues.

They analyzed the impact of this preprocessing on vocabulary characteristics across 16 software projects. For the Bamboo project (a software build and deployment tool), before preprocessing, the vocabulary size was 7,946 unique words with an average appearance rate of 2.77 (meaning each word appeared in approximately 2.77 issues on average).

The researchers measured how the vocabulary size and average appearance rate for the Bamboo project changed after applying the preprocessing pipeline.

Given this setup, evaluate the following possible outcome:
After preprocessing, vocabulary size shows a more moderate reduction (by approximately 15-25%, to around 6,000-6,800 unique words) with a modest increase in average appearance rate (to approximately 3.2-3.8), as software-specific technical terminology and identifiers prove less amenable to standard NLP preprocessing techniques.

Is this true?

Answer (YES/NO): NO